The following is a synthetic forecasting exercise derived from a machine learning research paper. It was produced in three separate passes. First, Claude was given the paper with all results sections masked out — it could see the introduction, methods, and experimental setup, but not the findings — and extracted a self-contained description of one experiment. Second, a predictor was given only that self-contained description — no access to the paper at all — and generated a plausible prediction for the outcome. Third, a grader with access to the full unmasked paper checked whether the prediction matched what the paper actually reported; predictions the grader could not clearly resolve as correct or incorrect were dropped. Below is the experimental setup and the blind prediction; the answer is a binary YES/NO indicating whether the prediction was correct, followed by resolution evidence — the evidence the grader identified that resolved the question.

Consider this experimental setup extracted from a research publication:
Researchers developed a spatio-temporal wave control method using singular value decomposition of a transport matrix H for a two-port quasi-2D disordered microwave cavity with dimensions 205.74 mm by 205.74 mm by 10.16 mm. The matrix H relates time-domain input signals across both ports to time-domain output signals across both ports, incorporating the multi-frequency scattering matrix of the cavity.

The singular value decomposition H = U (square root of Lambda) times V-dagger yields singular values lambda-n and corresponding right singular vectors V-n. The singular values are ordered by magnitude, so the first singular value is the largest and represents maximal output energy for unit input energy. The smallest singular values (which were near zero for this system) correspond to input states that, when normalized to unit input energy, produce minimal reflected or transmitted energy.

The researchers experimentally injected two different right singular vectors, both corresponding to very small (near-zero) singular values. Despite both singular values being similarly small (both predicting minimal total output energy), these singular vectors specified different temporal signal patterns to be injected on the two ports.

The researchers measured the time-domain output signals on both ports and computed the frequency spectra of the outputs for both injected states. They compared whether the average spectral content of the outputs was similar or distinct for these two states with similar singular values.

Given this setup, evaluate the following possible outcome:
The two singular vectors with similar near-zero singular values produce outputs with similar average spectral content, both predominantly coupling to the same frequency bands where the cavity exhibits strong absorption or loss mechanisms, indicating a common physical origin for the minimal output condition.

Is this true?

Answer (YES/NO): NO